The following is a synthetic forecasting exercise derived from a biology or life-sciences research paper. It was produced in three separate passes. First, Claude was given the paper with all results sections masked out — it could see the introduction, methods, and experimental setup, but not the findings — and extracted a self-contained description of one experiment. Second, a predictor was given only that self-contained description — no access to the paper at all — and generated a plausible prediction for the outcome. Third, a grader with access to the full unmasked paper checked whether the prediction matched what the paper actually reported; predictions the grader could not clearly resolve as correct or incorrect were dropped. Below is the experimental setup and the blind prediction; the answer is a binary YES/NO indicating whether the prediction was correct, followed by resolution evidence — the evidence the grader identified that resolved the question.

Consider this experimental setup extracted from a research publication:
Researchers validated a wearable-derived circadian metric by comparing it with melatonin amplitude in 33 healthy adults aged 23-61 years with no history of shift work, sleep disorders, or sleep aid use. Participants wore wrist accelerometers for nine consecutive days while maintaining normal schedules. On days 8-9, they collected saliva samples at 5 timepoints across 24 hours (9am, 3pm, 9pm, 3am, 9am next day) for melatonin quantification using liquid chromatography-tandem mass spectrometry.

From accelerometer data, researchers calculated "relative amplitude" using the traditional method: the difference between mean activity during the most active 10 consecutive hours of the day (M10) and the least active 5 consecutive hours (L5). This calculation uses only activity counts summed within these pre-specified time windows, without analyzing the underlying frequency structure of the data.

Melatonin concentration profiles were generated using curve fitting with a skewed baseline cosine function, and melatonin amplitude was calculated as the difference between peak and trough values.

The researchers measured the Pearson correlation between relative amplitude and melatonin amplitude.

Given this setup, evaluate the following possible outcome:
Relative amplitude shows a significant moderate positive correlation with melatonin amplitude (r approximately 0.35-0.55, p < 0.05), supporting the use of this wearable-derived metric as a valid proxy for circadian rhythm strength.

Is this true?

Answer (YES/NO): NO